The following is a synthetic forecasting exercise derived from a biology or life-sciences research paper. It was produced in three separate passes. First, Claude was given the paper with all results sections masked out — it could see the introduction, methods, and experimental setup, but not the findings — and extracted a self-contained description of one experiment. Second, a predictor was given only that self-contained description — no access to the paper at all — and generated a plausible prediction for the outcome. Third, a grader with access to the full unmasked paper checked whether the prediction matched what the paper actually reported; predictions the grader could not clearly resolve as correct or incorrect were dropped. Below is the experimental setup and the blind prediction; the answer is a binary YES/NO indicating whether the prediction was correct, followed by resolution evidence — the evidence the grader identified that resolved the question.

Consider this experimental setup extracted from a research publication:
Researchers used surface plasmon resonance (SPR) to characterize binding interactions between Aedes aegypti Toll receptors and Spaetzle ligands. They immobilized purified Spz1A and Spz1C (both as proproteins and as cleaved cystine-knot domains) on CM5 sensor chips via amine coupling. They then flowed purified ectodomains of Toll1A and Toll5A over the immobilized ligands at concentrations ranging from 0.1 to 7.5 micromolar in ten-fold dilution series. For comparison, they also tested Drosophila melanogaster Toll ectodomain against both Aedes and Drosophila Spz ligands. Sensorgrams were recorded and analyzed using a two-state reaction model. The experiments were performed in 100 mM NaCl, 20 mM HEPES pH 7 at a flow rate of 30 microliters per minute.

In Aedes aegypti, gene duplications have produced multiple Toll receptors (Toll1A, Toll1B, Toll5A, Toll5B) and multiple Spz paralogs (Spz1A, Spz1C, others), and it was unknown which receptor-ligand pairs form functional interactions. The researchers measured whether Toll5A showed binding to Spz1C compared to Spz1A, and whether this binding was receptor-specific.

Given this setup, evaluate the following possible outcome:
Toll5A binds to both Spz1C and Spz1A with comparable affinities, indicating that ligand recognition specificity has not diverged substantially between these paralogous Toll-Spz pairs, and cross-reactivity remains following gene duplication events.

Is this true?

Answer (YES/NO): NO